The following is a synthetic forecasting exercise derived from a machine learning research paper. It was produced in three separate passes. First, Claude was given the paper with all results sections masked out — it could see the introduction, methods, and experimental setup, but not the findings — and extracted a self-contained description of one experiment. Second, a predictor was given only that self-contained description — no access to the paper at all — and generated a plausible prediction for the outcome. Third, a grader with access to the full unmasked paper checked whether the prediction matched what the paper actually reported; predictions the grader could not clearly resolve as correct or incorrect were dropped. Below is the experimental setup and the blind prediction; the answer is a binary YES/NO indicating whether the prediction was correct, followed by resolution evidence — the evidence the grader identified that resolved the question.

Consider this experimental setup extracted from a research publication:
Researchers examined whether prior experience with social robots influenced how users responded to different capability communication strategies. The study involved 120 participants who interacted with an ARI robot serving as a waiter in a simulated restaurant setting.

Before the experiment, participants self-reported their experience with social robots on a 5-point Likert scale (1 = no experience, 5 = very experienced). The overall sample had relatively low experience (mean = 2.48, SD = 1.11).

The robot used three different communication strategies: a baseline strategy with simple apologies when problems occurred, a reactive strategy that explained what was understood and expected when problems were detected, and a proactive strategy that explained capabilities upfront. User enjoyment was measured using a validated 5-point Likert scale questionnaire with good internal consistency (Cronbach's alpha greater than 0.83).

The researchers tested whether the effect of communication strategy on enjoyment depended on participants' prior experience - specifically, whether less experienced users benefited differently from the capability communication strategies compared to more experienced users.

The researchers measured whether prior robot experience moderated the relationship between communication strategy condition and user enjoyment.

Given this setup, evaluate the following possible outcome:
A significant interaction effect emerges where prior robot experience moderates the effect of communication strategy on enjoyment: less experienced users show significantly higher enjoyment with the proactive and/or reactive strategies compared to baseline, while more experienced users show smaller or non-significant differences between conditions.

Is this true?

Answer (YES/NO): NO